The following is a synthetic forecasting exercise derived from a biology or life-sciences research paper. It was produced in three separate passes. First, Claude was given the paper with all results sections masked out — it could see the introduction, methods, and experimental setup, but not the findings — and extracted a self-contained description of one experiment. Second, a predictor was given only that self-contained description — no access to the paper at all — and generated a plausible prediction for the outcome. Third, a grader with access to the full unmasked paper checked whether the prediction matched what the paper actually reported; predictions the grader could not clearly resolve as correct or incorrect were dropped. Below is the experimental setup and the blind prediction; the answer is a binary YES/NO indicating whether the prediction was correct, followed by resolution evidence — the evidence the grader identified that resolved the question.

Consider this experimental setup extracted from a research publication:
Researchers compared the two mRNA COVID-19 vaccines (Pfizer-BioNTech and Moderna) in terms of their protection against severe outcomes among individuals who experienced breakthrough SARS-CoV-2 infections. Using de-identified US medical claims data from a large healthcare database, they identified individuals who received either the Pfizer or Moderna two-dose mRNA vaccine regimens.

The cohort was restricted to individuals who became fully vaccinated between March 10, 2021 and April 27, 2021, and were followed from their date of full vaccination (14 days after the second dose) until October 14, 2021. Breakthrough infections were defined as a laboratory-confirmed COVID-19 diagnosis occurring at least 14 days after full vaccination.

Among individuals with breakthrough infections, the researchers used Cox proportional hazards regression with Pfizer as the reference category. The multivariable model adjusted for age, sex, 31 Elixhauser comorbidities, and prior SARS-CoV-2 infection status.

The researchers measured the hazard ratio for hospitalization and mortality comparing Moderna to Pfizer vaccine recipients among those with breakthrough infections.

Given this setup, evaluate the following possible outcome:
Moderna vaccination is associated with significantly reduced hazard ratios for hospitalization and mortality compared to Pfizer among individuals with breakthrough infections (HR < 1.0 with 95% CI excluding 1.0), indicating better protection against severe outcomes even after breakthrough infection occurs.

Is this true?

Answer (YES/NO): NO